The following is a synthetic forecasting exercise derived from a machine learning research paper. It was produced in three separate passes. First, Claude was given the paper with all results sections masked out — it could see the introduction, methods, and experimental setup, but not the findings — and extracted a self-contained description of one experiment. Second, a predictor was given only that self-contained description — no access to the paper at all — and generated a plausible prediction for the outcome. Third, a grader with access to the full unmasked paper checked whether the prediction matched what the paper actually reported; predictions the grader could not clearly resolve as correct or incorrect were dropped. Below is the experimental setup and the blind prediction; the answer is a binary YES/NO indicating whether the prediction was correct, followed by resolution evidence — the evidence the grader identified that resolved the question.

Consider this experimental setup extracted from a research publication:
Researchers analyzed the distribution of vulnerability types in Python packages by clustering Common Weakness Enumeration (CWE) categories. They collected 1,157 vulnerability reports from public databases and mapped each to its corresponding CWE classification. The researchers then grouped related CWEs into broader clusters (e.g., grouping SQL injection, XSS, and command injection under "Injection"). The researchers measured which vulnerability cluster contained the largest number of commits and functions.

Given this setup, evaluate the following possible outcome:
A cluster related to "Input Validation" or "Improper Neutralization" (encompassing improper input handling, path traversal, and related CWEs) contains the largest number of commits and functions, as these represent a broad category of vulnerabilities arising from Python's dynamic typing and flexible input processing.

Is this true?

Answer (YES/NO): NO